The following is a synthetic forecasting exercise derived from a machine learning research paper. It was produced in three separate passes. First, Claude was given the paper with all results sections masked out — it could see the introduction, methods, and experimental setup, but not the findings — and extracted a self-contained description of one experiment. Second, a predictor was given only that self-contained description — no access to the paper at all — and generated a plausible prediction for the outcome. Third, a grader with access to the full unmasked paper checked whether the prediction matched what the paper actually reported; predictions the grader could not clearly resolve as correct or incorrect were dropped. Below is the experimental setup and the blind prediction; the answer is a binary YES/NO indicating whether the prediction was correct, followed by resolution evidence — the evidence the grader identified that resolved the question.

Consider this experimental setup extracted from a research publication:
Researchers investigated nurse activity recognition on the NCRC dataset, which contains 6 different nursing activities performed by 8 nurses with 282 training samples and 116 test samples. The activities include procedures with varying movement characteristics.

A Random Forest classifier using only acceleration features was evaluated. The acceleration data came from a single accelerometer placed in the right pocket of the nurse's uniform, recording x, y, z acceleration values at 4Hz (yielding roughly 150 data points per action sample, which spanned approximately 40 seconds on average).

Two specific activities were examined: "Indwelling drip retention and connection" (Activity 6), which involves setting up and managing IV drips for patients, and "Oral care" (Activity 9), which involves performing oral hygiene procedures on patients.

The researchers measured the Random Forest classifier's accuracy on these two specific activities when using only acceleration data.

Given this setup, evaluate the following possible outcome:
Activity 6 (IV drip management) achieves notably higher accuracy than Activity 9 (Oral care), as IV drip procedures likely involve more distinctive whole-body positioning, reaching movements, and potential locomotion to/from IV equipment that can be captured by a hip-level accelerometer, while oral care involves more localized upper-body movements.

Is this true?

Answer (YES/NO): YES